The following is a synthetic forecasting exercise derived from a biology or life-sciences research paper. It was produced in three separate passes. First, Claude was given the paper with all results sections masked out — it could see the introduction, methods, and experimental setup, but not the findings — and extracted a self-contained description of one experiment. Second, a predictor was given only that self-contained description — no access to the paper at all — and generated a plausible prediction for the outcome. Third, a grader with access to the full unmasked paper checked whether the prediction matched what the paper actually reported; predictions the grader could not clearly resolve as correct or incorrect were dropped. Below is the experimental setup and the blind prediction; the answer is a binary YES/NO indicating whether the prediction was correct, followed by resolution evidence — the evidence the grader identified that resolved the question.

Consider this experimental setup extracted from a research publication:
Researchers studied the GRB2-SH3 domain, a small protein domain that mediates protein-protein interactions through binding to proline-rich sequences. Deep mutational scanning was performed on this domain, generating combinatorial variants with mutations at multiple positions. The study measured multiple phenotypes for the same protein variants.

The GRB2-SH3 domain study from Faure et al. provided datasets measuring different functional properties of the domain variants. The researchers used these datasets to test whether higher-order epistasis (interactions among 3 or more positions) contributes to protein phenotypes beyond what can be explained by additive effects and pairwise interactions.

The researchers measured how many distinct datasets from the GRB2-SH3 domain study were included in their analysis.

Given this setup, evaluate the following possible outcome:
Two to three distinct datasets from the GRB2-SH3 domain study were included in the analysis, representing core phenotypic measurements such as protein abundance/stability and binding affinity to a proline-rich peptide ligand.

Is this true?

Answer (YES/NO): YES